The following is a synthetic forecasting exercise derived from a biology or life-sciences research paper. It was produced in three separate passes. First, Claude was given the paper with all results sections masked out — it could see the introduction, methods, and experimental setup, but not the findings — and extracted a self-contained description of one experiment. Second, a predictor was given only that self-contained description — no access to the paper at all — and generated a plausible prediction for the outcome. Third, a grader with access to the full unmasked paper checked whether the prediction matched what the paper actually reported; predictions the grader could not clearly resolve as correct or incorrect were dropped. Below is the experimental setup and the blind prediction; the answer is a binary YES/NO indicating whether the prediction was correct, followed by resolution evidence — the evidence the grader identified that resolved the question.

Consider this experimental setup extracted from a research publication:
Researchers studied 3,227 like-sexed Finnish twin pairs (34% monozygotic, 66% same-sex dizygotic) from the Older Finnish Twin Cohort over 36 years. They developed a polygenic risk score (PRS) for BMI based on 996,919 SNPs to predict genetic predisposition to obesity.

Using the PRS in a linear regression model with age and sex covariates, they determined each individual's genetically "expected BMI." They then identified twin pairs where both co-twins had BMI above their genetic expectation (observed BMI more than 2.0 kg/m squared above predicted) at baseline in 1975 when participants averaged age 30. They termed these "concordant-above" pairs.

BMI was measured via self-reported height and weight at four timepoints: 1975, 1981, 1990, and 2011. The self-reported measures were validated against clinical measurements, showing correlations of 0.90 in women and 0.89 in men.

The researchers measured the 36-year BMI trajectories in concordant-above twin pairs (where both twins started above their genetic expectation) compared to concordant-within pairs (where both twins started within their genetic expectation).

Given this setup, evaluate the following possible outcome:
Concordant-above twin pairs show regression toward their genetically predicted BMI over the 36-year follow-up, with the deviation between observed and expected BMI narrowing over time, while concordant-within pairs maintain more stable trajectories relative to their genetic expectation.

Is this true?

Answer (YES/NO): NO